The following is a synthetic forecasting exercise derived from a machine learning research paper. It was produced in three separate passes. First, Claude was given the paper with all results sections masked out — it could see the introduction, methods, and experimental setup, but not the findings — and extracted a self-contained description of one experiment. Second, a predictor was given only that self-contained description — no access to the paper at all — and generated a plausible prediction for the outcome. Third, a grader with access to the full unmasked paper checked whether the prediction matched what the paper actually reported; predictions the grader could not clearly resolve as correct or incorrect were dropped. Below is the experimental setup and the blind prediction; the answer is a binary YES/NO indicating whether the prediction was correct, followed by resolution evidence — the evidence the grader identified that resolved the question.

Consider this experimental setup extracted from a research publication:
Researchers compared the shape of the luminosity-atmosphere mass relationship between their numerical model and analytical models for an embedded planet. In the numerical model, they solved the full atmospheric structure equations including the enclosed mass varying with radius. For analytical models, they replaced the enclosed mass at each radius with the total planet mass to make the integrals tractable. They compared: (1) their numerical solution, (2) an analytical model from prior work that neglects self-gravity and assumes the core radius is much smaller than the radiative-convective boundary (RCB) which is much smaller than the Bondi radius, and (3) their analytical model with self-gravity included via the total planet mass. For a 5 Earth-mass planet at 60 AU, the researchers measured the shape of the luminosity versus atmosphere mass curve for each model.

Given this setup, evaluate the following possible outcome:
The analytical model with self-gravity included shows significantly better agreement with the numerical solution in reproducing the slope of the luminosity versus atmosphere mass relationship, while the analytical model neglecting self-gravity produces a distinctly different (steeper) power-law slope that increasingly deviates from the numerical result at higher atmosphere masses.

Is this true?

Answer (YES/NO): YES